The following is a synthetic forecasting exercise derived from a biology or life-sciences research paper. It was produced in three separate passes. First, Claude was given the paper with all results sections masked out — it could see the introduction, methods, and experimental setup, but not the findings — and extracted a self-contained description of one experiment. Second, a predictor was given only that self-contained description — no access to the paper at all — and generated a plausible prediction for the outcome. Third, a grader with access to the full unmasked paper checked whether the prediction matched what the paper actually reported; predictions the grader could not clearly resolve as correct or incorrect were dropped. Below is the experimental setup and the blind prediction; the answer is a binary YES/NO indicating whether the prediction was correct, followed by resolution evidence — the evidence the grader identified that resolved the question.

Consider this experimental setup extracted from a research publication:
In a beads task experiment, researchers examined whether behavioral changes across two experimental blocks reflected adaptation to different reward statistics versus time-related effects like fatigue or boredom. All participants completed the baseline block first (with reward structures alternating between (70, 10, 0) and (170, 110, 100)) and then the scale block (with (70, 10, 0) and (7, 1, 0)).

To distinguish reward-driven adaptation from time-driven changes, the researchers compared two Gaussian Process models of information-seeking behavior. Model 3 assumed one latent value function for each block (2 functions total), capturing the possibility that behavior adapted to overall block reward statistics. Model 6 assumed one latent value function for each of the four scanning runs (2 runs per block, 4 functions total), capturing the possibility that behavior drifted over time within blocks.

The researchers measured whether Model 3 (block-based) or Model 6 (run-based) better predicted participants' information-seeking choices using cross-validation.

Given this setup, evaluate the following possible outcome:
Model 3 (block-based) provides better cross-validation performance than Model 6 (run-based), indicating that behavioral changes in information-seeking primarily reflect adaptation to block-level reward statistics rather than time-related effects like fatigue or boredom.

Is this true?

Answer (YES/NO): YES